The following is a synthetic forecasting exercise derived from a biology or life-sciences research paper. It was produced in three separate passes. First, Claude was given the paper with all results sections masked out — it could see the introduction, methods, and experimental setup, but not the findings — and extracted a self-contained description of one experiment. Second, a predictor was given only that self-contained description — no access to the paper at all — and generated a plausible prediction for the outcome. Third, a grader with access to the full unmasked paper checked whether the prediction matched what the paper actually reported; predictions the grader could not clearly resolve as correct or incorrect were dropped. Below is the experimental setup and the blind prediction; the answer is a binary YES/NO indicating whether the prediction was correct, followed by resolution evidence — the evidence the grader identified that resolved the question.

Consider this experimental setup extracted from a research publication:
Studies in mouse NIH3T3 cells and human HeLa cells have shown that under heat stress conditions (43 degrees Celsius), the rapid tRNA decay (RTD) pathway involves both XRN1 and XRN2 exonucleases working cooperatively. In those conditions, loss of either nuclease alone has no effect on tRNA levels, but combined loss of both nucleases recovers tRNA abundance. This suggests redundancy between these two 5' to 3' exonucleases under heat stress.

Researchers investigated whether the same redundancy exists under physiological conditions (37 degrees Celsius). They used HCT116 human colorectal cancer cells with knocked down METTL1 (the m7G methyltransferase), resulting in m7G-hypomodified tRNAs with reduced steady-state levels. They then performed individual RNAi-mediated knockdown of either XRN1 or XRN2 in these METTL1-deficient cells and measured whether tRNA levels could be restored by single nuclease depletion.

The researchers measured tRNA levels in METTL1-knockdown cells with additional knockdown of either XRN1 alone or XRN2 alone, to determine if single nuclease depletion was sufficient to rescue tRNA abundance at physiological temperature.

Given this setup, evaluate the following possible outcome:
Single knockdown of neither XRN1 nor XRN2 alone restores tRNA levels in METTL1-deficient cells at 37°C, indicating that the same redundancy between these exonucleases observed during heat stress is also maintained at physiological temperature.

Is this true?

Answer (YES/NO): NO